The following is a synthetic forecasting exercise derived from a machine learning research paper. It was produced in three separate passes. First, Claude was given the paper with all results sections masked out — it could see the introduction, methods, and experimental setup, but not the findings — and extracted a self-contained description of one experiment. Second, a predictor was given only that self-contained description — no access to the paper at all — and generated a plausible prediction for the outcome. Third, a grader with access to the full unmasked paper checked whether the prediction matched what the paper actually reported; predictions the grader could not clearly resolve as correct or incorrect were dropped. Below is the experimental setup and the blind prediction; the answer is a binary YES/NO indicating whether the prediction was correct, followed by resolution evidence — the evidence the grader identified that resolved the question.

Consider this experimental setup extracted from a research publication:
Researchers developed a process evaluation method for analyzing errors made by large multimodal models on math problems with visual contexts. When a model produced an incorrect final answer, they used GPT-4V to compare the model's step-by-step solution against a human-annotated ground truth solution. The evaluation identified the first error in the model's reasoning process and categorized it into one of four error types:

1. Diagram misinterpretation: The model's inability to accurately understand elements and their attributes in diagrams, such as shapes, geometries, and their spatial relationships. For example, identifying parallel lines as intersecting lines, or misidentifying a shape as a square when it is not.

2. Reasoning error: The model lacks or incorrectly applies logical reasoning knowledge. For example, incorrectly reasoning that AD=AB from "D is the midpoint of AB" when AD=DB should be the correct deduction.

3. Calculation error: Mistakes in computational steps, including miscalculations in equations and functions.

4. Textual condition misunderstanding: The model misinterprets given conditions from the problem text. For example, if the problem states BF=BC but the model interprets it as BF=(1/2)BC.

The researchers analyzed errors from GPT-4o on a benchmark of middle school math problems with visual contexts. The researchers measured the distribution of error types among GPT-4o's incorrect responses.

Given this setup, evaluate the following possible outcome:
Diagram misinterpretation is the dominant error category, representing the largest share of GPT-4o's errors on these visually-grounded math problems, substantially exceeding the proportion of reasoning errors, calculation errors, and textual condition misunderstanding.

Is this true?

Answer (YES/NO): YES